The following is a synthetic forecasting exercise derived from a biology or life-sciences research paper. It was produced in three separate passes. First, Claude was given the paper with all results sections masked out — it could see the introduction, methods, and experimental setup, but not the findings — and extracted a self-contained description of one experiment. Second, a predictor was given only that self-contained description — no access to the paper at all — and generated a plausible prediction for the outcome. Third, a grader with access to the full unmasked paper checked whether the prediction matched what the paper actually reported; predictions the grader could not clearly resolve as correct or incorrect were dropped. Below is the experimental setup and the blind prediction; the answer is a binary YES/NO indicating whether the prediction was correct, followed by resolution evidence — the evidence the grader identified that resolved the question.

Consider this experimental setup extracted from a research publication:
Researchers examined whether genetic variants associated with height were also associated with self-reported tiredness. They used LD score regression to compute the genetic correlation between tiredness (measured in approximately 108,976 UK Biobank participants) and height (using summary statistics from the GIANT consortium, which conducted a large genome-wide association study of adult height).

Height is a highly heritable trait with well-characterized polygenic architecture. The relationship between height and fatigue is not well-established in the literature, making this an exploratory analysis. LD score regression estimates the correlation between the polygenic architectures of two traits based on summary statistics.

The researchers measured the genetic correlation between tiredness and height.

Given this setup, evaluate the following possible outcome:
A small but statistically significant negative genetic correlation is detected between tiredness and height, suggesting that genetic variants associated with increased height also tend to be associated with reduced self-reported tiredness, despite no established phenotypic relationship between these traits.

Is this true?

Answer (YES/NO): NO